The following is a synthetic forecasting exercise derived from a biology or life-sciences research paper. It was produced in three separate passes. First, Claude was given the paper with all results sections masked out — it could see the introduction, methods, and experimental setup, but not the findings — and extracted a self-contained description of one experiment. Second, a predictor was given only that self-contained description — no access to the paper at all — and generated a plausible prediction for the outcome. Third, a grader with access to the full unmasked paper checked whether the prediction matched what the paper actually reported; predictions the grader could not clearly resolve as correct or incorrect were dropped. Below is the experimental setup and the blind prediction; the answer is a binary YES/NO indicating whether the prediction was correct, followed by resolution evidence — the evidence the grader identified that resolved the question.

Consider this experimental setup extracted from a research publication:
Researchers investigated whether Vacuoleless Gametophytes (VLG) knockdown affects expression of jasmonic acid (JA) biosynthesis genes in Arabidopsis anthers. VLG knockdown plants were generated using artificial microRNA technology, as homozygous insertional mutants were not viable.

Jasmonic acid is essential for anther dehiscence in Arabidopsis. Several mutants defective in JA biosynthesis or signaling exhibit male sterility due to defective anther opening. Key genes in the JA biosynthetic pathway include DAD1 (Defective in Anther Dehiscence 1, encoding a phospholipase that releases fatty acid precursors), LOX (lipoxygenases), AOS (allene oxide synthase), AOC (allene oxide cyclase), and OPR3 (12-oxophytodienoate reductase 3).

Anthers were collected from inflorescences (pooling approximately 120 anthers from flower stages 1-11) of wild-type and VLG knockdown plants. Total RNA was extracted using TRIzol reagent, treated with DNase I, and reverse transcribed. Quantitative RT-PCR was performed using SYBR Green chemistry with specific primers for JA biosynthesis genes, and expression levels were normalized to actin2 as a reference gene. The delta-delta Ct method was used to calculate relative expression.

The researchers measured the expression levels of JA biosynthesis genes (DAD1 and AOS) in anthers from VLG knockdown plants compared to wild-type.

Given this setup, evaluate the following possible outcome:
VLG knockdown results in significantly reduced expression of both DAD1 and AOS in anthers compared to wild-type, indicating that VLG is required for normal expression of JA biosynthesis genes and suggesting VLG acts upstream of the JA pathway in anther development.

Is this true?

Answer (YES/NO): YES